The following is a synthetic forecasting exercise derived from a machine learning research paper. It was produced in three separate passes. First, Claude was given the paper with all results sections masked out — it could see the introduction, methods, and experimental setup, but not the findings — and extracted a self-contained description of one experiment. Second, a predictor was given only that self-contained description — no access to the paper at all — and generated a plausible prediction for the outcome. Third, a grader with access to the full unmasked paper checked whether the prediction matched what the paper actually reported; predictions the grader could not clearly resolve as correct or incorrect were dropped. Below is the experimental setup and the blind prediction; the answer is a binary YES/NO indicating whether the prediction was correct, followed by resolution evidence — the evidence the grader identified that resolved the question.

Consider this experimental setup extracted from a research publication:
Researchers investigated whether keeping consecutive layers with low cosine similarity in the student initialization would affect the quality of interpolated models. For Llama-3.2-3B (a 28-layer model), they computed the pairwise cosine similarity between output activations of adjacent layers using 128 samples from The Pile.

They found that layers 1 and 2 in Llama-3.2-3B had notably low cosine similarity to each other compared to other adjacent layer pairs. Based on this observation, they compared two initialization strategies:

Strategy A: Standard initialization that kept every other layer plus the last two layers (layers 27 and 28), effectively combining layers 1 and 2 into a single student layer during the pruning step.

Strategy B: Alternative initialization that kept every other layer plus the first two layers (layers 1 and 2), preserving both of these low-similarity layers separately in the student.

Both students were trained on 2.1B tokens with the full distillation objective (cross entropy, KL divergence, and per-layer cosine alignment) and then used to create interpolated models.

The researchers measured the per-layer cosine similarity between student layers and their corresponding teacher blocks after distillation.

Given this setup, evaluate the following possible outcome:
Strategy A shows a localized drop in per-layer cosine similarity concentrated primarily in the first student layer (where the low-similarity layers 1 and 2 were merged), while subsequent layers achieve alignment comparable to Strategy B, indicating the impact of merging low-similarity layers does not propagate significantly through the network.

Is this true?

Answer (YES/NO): NO